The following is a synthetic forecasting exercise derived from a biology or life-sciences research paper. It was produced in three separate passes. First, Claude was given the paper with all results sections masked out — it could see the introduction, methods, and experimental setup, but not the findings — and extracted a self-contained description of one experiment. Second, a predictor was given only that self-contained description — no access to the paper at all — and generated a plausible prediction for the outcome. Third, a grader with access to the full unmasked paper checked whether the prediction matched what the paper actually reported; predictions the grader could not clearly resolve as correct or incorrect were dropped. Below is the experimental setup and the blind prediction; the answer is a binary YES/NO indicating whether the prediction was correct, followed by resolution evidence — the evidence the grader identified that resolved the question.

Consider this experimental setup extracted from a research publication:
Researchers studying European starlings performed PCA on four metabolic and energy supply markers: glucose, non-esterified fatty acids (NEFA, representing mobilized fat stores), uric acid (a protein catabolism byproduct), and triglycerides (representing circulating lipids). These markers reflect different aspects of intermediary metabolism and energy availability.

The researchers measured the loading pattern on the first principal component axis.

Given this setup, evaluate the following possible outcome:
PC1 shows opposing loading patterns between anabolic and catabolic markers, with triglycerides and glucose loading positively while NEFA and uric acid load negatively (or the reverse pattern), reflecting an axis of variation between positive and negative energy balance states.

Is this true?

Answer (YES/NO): NO